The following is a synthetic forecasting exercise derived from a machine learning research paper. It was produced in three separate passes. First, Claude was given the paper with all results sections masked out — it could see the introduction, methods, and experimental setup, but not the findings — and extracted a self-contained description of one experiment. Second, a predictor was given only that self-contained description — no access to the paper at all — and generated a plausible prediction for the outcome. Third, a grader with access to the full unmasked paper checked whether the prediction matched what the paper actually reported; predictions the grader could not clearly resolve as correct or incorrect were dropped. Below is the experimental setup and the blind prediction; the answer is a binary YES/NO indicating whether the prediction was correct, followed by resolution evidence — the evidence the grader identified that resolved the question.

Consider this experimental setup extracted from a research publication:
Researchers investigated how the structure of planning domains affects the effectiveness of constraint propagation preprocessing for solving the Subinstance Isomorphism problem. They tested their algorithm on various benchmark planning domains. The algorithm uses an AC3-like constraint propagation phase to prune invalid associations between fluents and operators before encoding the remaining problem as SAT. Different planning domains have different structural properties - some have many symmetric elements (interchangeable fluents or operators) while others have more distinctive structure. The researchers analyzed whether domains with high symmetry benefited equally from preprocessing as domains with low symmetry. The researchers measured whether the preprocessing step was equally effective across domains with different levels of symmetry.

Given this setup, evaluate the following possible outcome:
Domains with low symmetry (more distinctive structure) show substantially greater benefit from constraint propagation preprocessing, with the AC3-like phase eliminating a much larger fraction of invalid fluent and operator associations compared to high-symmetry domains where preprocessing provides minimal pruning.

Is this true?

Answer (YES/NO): YES